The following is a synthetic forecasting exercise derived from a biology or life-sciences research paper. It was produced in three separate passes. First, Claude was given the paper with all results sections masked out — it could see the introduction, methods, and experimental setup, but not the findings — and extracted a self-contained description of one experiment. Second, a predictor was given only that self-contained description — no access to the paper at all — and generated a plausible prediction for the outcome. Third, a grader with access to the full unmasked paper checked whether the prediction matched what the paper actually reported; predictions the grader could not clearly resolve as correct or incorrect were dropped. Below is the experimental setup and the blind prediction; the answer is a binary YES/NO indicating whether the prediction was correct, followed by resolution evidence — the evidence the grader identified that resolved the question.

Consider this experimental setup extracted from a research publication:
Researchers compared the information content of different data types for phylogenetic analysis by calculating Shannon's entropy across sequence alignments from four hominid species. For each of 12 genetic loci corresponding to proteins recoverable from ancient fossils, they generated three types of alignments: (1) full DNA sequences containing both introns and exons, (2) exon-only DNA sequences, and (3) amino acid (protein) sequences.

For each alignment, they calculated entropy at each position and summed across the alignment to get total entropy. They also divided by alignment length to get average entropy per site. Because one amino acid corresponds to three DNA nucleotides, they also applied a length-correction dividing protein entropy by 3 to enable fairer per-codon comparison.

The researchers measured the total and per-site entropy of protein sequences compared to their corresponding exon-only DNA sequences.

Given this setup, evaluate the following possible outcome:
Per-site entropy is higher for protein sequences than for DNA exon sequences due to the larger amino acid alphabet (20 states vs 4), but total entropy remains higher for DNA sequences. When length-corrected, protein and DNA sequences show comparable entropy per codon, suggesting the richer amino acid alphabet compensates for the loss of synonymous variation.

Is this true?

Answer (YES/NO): NO